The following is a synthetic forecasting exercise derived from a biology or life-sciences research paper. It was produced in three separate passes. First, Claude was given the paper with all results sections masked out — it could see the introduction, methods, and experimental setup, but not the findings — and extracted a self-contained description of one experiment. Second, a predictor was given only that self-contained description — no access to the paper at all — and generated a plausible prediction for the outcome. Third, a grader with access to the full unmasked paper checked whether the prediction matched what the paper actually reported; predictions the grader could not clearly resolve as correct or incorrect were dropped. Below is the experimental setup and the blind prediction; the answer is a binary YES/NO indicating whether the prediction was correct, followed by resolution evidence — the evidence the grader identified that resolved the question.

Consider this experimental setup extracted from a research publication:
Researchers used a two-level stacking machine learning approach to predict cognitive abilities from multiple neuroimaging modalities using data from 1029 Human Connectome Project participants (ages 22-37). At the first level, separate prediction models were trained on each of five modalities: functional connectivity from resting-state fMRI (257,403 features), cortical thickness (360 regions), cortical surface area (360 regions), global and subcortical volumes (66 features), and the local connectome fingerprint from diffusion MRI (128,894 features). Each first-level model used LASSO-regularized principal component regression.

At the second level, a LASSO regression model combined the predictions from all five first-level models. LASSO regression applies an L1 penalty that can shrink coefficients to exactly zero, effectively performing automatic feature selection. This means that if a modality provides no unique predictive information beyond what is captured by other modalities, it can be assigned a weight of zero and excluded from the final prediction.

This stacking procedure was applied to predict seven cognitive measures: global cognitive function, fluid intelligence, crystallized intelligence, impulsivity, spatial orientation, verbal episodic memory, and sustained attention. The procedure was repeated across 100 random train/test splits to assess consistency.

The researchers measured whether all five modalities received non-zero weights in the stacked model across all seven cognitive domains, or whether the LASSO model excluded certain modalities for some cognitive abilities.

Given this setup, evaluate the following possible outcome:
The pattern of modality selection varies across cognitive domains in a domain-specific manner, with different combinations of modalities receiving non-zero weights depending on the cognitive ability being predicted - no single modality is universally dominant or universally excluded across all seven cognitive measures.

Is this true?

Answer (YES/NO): NO